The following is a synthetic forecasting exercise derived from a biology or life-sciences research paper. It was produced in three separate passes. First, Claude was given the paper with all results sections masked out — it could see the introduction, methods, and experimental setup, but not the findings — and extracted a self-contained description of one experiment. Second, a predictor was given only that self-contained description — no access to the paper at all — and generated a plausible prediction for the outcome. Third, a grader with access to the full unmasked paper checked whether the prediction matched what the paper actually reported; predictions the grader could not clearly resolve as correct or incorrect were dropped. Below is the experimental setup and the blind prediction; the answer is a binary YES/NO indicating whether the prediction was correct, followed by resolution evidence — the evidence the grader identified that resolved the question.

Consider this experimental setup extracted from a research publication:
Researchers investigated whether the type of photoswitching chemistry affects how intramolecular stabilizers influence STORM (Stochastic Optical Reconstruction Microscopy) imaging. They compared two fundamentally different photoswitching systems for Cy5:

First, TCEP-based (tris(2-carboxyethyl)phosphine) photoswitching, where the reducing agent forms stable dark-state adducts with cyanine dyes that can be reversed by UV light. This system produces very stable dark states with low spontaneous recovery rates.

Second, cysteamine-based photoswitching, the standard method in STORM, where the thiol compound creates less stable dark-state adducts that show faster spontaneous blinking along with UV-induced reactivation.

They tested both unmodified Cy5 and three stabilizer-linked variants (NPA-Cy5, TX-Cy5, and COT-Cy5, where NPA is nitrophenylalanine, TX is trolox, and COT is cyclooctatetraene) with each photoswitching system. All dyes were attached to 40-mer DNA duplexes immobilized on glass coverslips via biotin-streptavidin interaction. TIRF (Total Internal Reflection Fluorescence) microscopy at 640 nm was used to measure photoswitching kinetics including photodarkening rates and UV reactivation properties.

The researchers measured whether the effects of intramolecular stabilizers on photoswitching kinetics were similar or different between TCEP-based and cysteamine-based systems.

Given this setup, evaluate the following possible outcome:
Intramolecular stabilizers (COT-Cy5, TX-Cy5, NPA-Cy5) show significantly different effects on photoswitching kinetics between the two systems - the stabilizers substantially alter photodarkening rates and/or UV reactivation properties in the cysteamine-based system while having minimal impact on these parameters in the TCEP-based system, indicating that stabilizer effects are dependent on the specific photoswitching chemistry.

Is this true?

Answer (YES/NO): NO